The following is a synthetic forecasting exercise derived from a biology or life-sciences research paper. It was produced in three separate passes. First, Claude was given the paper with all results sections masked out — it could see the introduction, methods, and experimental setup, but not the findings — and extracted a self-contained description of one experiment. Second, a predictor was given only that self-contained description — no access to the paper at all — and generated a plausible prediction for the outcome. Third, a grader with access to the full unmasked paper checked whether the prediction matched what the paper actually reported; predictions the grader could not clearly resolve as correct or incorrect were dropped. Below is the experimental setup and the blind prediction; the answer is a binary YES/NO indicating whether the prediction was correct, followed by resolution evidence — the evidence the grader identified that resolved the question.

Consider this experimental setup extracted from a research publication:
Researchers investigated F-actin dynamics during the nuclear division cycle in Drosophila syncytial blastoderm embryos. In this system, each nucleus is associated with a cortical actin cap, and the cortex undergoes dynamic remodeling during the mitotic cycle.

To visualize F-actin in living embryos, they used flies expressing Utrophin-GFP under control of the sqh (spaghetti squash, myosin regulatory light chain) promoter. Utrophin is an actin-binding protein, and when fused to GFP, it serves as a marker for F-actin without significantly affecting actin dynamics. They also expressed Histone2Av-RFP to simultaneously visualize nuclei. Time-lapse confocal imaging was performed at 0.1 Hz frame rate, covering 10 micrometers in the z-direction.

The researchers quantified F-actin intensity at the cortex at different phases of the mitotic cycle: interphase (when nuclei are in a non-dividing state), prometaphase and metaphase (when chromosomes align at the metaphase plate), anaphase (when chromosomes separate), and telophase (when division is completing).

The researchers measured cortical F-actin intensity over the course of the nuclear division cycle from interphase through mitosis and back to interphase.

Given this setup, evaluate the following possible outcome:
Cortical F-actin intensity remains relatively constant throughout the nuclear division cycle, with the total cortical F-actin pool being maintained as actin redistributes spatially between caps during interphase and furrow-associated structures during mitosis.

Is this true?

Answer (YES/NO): NO